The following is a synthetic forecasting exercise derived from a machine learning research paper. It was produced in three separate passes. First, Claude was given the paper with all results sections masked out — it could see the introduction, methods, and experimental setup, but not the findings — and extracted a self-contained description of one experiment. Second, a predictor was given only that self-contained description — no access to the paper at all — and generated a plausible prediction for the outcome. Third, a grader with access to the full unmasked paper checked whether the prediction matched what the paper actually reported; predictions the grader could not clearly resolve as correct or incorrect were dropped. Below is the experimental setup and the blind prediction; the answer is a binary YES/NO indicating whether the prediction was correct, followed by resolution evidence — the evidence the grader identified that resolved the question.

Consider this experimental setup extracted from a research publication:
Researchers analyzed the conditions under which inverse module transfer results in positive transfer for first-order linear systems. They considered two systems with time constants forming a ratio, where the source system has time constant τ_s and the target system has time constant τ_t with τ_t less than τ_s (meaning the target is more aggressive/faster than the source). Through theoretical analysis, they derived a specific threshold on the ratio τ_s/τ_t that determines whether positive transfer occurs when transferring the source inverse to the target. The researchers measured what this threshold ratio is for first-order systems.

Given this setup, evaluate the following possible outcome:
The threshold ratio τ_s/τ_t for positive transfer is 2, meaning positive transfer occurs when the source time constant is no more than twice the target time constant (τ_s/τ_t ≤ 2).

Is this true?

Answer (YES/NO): NO